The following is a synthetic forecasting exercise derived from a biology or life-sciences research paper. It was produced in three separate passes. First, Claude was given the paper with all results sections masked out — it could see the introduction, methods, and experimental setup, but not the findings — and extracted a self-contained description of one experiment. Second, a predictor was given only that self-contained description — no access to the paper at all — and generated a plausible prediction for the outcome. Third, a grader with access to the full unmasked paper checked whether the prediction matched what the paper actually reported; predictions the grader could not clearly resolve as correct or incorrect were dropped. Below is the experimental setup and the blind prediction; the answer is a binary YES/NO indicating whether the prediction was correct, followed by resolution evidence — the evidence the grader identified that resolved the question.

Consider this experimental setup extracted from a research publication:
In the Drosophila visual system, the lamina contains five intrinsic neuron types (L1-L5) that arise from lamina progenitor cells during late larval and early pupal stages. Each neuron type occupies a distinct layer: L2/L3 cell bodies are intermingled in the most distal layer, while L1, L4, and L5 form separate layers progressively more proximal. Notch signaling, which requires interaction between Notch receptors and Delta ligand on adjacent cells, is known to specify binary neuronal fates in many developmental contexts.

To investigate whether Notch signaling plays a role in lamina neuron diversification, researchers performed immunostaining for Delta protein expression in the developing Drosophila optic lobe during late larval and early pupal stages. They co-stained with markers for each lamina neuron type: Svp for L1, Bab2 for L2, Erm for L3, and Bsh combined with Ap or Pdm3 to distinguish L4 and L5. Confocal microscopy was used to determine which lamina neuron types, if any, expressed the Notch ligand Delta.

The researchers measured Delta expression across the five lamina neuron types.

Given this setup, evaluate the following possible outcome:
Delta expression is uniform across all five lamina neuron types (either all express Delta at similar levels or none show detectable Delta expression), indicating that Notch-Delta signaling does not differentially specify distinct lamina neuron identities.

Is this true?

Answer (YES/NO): NO